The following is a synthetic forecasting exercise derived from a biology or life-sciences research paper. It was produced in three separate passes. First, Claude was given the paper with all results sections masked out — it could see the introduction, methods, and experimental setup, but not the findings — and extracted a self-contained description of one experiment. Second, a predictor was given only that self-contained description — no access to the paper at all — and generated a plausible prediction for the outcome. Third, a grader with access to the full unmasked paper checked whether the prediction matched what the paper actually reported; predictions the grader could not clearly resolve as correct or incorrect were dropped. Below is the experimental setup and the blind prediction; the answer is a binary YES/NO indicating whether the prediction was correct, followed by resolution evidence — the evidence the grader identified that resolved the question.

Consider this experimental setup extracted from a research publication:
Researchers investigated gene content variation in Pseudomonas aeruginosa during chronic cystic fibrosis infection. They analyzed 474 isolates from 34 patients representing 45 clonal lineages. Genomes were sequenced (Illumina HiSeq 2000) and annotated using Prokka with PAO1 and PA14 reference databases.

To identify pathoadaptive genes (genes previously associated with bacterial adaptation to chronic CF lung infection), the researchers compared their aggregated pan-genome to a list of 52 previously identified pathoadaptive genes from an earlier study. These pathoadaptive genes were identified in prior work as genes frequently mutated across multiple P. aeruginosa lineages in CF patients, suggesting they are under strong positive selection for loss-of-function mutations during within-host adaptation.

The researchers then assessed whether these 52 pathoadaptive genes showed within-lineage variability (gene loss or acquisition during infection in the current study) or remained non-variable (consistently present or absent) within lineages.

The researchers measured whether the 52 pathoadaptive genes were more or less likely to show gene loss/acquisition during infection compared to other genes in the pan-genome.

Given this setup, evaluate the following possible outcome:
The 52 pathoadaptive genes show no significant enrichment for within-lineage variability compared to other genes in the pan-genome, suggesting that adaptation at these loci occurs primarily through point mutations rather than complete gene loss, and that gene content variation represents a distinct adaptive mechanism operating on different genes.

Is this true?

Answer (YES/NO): YES